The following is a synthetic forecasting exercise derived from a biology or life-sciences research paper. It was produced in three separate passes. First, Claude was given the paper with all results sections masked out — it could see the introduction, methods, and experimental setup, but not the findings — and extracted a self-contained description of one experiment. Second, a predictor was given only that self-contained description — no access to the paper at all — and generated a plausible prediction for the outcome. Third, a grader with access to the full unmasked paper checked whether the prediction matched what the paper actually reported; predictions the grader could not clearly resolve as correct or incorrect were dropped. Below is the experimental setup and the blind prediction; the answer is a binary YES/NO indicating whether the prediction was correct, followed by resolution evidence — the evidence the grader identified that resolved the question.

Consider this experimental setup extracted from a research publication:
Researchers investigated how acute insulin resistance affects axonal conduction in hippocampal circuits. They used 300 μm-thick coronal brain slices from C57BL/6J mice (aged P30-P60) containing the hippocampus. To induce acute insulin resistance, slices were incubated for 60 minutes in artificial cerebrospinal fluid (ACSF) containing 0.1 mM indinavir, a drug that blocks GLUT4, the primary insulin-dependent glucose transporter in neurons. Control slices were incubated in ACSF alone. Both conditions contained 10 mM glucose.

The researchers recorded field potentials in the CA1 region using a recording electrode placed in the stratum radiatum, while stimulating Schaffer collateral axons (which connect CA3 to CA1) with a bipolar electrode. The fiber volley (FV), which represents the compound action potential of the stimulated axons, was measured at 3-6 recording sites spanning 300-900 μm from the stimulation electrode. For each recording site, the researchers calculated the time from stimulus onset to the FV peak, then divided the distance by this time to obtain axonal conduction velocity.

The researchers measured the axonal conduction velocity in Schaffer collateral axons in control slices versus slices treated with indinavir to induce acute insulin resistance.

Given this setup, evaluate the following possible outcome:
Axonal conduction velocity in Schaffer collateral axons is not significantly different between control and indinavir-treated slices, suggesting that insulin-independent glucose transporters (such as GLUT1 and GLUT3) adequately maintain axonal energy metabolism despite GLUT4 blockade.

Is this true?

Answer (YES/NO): NO